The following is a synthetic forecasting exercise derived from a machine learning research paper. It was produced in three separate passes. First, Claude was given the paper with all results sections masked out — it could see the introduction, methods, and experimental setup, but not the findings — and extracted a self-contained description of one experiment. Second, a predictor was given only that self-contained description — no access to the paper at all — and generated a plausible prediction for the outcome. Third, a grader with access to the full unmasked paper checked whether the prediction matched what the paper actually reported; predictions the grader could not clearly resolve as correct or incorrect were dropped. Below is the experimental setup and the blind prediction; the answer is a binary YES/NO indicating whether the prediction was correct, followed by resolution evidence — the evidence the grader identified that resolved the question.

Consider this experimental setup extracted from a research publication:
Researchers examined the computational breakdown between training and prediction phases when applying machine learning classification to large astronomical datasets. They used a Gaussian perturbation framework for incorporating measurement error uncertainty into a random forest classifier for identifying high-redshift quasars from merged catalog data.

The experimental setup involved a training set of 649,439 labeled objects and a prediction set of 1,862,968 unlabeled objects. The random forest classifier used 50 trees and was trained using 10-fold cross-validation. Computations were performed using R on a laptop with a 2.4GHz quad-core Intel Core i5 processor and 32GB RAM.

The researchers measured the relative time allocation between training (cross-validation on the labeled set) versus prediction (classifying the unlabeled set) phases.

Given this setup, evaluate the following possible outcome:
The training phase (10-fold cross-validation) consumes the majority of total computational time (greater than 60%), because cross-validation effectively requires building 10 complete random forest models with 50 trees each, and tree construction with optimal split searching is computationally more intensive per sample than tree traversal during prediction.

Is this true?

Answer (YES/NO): YES